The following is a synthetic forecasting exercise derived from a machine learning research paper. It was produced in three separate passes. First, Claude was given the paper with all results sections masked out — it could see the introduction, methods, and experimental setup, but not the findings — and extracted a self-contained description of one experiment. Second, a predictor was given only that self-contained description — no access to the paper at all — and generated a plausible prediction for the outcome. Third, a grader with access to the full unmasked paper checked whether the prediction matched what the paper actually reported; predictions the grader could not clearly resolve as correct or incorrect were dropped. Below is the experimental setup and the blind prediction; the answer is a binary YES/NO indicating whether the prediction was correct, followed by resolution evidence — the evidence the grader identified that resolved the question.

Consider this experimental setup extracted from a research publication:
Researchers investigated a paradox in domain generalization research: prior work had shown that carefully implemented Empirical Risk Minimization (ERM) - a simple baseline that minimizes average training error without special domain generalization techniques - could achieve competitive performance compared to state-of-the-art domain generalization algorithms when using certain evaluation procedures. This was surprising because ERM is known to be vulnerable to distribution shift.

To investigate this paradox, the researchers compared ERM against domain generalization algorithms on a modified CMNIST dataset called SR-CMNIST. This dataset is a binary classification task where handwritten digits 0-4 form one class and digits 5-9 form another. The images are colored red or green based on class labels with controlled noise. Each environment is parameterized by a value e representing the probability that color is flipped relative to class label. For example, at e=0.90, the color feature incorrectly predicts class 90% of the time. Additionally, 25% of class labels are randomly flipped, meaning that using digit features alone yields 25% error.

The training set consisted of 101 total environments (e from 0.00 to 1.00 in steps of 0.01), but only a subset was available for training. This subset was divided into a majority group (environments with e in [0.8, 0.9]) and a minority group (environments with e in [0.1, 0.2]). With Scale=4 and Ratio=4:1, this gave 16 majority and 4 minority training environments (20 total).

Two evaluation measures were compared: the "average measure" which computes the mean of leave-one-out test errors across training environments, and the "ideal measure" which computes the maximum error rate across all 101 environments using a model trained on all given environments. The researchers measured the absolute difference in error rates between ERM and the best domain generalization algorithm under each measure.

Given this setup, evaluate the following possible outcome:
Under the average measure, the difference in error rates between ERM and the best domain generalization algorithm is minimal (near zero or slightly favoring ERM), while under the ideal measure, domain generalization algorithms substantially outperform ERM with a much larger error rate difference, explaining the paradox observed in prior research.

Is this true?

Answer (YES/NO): YES